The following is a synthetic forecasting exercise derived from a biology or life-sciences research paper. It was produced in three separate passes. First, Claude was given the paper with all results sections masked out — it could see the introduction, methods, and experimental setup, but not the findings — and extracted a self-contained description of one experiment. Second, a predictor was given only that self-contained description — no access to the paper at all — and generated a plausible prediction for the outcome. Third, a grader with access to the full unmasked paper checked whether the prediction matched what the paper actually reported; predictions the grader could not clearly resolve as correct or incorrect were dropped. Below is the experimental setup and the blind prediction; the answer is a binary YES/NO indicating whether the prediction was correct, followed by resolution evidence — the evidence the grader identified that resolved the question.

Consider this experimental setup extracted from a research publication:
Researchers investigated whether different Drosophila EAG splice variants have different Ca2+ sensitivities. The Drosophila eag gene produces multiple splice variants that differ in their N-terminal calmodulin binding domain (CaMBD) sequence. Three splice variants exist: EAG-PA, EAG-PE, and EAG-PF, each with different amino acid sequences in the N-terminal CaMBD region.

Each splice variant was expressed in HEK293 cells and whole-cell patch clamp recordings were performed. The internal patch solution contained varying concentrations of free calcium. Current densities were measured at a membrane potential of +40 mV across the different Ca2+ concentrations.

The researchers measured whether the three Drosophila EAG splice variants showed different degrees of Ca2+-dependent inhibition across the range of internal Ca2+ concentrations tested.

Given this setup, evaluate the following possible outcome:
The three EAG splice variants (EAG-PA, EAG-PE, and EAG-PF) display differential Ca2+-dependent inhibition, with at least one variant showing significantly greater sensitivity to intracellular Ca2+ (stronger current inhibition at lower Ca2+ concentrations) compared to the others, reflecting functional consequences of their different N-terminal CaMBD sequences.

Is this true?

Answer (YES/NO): NO